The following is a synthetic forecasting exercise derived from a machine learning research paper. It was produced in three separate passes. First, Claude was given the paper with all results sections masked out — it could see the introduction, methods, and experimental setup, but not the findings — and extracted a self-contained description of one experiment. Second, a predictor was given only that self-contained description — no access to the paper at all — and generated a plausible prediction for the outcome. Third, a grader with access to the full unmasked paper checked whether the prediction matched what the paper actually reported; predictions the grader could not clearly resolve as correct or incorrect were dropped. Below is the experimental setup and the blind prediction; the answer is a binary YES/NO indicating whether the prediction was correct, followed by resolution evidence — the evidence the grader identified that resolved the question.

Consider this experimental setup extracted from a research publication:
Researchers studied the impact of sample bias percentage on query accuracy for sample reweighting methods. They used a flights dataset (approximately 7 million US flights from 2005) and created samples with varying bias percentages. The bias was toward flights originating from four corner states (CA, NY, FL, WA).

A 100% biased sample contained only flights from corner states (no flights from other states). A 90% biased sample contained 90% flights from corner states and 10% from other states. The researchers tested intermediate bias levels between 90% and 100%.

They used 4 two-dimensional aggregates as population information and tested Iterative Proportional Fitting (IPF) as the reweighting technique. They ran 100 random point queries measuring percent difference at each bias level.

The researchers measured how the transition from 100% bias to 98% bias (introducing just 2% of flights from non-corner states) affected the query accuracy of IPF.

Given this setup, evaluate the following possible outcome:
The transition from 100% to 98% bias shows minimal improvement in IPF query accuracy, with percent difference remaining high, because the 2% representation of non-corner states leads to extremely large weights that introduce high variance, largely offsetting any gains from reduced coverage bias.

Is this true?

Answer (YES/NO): NO